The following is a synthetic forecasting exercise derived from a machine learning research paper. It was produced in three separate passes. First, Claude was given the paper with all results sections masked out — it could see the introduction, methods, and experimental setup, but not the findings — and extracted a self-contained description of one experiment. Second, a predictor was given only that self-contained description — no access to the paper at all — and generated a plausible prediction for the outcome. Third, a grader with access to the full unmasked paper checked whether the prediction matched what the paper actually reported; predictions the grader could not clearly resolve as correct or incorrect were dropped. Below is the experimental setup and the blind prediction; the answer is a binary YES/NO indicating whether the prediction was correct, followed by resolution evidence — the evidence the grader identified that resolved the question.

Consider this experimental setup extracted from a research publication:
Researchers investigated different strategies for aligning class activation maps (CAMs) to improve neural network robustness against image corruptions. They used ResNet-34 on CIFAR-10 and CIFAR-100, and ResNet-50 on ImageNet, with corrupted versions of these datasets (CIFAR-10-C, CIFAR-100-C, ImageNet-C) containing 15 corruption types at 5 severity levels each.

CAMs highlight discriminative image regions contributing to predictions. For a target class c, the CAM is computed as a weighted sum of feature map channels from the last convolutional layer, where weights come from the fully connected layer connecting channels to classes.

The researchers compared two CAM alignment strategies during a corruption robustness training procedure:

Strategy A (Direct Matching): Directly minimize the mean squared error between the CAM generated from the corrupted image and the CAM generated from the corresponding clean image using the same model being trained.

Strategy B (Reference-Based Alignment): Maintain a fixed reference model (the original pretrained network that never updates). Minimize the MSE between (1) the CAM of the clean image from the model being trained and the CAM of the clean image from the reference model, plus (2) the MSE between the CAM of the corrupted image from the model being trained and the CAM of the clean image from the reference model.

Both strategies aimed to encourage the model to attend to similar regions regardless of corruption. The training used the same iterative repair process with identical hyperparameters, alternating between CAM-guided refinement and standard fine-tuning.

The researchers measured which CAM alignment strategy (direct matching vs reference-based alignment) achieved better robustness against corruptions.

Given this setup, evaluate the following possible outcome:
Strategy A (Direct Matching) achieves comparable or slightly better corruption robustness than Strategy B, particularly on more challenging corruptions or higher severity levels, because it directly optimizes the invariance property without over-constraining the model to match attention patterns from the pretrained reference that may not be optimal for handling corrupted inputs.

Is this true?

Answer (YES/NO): NO